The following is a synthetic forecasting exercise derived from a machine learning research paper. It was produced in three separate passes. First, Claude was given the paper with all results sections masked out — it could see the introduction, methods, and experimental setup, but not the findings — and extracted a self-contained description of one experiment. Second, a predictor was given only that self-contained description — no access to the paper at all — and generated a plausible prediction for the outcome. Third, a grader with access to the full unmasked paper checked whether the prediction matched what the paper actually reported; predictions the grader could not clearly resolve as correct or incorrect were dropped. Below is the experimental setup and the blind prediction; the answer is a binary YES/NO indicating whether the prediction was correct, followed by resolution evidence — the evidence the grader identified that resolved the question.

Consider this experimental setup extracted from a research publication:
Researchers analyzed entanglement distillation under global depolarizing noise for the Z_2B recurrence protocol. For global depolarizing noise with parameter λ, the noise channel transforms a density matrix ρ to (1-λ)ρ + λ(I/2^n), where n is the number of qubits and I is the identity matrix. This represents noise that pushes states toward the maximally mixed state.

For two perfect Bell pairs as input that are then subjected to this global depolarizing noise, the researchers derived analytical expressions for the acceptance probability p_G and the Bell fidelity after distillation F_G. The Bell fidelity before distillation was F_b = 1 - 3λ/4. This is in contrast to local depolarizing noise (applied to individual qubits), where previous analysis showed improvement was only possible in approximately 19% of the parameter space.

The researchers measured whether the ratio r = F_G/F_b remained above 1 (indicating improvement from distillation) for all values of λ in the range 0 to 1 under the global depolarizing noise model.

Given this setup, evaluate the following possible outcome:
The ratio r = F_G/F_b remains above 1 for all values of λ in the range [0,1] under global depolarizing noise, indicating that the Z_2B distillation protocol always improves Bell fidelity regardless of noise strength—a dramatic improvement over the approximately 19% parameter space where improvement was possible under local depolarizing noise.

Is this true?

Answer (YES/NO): YES